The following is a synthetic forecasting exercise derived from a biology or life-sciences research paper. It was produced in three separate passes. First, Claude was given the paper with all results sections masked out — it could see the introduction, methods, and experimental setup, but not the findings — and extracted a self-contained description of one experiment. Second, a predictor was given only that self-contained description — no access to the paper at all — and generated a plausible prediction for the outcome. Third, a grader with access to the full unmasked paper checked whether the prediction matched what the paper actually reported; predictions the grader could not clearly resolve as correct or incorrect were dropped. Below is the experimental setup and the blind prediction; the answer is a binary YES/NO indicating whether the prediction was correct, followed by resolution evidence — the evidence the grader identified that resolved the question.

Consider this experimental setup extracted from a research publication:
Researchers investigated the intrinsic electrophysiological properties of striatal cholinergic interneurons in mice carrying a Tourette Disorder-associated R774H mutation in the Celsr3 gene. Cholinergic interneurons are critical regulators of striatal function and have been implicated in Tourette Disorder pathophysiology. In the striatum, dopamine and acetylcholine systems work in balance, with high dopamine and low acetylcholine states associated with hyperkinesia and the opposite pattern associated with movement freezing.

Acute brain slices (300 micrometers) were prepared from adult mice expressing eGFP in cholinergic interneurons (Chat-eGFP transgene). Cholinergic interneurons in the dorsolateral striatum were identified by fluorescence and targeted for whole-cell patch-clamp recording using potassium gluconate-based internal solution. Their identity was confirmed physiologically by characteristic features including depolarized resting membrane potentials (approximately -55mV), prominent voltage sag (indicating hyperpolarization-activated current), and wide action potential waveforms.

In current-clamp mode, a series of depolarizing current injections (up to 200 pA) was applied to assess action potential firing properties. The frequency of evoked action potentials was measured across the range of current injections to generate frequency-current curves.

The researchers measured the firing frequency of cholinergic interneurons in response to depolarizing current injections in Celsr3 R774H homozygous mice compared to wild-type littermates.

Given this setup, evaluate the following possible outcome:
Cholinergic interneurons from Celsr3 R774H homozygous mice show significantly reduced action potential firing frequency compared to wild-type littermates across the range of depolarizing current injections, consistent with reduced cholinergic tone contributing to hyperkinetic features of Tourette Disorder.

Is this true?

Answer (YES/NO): NO